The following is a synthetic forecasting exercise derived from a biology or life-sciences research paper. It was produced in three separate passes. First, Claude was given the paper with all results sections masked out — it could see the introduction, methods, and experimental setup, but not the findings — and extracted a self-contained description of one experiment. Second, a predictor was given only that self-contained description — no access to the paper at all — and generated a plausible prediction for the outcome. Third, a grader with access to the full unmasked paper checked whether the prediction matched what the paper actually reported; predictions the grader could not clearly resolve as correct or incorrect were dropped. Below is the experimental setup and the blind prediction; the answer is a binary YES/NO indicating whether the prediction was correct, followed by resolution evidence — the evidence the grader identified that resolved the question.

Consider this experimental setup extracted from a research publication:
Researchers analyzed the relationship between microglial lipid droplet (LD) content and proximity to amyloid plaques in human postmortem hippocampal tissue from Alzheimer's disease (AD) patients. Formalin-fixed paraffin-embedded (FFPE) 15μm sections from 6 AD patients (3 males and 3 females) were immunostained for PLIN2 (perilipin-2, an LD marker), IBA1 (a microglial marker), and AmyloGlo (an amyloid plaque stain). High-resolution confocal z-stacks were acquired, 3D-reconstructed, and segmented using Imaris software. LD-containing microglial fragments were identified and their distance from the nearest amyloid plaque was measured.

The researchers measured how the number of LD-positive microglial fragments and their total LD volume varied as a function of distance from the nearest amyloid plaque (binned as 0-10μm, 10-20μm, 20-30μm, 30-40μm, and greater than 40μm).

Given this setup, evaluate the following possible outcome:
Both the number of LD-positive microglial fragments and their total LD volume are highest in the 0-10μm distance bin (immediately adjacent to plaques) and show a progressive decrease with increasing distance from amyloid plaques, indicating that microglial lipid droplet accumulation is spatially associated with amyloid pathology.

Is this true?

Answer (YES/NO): YES